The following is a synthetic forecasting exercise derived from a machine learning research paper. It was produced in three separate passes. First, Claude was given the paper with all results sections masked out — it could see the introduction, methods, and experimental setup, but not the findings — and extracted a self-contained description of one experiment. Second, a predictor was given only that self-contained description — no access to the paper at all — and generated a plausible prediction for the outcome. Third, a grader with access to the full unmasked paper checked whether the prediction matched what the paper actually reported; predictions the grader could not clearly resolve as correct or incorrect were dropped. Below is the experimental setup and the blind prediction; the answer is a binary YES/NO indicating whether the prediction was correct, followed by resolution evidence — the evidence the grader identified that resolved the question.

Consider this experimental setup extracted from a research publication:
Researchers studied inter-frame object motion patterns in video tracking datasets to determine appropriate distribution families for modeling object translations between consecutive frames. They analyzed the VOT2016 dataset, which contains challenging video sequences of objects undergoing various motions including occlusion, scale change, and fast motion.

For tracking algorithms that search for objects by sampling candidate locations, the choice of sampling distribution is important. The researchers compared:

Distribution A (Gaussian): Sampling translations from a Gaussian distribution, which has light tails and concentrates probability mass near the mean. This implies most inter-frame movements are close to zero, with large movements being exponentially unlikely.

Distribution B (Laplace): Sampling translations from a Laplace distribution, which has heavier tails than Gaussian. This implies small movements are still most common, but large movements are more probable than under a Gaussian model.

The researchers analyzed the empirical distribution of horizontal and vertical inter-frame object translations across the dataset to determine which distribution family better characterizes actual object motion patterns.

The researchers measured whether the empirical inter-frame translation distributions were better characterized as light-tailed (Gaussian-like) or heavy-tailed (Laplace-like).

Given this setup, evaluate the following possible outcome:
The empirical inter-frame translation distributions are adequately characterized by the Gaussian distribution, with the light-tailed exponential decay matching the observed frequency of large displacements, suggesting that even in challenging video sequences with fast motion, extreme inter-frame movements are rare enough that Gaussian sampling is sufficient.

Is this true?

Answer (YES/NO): NO